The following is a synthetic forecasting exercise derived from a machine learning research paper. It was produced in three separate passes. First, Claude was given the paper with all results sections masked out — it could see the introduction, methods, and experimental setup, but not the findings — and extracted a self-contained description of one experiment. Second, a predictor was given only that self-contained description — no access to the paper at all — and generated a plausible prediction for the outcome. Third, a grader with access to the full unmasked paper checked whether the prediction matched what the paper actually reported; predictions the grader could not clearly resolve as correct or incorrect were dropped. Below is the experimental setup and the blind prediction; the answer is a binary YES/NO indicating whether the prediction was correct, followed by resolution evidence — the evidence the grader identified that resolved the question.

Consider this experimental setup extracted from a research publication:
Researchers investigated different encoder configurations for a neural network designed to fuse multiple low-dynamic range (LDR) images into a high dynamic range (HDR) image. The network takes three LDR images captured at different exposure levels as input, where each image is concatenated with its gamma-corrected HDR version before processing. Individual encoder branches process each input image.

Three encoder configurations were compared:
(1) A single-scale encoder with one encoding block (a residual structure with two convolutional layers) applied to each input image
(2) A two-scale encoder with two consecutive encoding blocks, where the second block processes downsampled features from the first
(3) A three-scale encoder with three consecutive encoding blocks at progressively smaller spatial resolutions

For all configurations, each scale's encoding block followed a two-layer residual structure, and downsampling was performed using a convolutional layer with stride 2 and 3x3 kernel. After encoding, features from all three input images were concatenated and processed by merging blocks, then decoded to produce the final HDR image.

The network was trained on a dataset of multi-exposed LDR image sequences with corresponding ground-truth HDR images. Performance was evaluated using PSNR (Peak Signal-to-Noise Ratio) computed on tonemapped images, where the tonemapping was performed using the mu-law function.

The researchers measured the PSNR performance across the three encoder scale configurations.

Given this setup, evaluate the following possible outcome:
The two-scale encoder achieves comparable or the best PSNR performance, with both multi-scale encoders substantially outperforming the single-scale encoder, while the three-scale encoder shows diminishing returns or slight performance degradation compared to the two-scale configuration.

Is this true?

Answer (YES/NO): NO